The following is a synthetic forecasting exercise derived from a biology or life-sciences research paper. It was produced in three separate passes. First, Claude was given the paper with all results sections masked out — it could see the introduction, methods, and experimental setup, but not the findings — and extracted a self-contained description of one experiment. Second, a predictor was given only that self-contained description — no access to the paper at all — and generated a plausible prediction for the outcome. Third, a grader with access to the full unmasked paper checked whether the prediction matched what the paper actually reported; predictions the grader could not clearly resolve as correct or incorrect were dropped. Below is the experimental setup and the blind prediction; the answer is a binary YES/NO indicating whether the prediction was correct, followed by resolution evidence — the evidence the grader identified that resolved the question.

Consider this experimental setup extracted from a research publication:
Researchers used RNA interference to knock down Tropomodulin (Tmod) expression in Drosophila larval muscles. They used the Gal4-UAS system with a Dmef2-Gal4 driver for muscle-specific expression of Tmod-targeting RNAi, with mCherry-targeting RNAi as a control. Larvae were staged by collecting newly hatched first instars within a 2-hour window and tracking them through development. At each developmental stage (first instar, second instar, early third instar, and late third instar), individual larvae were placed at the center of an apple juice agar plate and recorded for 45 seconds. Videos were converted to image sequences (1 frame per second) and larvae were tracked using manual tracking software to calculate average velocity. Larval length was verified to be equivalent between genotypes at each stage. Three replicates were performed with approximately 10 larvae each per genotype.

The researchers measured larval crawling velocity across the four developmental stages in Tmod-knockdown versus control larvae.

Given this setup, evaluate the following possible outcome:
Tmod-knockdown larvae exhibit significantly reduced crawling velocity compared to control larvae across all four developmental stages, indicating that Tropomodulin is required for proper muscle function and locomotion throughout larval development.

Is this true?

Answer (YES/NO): NO